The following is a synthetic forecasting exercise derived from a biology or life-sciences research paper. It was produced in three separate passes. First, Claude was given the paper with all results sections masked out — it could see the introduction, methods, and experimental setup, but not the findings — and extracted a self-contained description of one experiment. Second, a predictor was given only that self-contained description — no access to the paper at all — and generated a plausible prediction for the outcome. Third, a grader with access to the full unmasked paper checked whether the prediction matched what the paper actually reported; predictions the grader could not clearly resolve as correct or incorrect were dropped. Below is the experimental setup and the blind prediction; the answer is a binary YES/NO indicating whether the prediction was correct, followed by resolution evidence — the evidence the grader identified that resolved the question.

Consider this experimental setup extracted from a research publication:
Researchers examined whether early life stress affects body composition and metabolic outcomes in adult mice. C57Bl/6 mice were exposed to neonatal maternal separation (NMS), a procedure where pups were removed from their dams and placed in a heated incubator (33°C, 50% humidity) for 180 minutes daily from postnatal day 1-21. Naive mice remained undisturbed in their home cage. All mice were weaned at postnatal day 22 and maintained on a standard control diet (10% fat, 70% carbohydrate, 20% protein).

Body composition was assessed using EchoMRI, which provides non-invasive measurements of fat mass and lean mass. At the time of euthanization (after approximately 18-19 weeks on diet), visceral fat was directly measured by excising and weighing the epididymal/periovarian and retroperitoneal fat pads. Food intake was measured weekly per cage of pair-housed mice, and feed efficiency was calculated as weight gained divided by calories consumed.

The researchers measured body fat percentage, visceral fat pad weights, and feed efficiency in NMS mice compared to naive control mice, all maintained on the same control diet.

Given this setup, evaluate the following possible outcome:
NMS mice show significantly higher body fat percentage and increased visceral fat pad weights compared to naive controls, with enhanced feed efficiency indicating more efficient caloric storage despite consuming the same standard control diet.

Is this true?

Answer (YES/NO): NO